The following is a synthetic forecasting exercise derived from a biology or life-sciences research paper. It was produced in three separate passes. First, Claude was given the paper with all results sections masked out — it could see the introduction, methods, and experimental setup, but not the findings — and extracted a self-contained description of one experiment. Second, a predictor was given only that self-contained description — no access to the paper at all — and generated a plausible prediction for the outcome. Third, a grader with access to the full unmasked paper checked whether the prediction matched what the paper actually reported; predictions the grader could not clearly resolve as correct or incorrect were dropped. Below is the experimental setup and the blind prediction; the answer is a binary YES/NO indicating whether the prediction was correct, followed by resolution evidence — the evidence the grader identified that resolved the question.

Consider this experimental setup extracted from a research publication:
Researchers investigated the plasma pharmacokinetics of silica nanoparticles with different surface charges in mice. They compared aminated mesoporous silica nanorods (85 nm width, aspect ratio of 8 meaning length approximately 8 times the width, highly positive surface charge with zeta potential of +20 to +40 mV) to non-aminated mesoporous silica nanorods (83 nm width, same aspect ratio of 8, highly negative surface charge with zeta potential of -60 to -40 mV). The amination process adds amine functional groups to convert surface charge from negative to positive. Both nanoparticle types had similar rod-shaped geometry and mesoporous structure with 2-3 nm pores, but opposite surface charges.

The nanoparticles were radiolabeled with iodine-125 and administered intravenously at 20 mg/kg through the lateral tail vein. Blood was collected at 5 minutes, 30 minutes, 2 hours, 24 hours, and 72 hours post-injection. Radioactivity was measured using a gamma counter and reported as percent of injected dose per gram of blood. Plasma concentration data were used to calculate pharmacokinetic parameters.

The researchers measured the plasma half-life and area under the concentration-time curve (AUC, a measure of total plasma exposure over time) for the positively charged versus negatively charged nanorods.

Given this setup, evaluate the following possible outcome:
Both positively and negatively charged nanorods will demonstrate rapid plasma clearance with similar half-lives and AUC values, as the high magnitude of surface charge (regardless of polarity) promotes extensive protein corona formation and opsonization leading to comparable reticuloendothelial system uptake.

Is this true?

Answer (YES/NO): NO